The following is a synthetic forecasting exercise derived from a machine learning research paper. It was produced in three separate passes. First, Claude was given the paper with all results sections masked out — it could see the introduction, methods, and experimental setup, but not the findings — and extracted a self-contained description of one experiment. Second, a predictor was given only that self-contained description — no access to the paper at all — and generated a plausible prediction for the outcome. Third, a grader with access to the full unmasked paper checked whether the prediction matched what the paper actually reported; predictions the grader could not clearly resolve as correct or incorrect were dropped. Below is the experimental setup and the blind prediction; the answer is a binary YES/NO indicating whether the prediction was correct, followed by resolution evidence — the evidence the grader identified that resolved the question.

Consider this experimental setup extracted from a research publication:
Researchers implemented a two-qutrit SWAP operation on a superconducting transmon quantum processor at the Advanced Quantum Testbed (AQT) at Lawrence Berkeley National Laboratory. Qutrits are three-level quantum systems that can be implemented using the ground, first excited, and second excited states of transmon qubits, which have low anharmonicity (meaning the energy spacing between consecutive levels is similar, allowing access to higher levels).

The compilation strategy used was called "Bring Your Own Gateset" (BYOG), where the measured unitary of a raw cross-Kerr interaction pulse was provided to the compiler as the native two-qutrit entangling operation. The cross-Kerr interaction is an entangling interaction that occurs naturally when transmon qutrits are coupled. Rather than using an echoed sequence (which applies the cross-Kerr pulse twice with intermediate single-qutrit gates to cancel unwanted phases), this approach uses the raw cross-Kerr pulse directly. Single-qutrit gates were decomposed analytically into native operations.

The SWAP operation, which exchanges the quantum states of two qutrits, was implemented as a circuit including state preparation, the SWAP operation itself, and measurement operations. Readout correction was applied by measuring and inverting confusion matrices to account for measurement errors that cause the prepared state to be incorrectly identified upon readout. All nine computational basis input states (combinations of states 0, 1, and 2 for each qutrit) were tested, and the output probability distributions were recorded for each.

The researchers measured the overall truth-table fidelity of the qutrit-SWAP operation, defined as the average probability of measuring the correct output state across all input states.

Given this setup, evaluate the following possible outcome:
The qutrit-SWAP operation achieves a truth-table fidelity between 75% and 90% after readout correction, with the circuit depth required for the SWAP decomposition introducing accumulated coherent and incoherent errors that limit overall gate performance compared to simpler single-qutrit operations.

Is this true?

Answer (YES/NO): NO